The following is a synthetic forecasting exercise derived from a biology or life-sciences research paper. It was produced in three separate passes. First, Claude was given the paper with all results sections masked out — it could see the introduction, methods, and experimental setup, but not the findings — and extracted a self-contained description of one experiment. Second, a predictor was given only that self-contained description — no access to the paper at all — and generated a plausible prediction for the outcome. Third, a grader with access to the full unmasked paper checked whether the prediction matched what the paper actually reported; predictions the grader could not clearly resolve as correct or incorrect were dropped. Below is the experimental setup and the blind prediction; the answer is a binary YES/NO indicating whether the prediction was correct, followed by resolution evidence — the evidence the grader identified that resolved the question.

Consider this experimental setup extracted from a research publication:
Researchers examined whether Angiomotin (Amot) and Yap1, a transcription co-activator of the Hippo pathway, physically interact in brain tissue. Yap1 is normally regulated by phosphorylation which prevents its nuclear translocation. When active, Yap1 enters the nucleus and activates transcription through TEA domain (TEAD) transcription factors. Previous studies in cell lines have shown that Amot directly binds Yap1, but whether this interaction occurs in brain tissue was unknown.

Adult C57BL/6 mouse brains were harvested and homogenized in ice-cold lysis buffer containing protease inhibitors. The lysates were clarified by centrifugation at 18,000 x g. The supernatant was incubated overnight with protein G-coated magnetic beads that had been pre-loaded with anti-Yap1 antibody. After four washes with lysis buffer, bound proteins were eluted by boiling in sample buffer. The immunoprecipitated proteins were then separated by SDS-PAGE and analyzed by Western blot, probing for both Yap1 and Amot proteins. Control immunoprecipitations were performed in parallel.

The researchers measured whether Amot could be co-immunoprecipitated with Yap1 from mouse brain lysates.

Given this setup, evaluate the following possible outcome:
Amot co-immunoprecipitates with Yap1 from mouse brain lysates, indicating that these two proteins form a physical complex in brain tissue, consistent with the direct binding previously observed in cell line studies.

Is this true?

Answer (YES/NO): YES